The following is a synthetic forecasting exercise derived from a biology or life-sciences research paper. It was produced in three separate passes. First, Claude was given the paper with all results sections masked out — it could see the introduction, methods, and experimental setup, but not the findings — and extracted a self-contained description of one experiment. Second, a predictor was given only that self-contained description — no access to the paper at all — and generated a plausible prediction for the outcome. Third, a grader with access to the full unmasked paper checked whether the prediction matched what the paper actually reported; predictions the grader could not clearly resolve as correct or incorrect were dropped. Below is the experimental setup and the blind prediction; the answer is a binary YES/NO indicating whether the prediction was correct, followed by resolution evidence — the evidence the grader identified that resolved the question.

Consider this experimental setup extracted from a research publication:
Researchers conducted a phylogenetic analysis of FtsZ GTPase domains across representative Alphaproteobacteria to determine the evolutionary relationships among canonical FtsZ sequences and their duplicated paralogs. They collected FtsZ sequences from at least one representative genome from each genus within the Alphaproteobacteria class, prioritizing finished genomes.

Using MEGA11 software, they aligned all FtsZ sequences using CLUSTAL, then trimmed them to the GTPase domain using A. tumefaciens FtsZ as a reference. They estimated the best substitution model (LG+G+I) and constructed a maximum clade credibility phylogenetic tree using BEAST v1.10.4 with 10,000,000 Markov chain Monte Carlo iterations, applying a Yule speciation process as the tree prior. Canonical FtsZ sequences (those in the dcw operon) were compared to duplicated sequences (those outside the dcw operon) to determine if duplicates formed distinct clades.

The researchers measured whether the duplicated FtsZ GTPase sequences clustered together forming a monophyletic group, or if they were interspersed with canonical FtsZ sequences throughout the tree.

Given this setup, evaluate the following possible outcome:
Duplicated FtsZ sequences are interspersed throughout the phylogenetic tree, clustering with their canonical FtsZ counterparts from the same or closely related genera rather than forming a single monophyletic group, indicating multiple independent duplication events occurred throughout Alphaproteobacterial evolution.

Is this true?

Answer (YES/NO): NO